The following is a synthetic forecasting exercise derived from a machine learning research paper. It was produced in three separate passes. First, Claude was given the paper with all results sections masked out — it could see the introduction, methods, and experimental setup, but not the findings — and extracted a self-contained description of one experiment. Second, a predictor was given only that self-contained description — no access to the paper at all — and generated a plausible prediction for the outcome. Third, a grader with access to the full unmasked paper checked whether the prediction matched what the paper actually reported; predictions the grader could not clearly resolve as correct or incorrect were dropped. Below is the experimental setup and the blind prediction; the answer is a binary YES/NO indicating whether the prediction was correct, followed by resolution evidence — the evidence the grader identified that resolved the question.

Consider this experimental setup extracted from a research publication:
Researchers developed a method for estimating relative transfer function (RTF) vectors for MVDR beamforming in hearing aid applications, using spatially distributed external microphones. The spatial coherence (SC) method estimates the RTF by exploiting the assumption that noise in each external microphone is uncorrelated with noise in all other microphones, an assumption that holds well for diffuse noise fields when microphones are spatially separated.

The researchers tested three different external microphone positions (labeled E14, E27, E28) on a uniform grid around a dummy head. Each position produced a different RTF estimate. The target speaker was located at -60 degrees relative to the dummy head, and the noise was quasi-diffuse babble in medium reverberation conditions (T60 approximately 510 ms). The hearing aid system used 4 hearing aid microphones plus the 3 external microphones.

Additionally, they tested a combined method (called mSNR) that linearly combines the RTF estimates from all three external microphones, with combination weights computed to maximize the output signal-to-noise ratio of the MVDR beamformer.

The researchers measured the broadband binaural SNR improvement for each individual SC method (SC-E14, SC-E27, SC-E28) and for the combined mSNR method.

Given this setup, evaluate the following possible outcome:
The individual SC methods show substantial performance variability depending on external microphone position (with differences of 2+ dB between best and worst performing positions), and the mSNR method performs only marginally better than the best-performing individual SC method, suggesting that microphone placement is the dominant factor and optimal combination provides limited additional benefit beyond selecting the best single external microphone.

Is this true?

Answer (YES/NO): NO